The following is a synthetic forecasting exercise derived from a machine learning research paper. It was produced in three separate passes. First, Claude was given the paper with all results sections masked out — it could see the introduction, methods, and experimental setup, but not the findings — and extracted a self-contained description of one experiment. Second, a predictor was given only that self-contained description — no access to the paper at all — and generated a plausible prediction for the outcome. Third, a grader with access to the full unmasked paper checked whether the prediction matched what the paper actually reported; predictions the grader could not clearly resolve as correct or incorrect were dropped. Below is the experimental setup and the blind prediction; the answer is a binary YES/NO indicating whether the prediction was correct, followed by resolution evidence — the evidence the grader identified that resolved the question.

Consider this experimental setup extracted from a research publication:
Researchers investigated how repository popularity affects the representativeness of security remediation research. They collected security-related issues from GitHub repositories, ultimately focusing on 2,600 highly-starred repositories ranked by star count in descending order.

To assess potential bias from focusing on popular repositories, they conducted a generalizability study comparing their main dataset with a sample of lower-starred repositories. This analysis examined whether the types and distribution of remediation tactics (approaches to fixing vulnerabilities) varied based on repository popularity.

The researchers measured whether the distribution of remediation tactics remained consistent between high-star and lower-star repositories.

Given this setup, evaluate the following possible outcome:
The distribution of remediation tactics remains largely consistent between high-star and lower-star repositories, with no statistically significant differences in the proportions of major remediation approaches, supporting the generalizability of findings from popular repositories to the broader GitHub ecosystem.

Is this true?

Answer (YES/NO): NO